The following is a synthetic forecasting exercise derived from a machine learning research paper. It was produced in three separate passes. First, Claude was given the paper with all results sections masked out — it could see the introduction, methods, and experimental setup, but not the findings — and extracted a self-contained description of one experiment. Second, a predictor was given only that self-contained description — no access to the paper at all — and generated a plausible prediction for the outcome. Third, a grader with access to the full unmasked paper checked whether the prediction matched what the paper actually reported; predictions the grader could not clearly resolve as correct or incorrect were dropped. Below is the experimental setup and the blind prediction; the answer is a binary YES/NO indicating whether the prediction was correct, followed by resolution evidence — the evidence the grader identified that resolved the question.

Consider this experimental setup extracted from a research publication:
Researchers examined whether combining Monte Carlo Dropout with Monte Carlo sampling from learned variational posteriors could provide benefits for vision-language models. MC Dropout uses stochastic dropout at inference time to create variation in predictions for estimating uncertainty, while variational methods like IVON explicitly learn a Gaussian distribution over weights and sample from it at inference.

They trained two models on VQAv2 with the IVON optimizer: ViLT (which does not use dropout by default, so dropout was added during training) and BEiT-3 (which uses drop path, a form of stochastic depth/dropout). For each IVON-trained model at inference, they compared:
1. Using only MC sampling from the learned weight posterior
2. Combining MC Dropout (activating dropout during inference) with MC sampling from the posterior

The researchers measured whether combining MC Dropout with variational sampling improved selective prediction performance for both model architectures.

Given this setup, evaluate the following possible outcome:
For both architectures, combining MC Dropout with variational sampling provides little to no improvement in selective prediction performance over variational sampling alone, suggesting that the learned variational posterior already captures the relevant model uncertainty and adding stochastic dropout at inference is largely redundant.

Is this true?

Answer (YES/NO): NO